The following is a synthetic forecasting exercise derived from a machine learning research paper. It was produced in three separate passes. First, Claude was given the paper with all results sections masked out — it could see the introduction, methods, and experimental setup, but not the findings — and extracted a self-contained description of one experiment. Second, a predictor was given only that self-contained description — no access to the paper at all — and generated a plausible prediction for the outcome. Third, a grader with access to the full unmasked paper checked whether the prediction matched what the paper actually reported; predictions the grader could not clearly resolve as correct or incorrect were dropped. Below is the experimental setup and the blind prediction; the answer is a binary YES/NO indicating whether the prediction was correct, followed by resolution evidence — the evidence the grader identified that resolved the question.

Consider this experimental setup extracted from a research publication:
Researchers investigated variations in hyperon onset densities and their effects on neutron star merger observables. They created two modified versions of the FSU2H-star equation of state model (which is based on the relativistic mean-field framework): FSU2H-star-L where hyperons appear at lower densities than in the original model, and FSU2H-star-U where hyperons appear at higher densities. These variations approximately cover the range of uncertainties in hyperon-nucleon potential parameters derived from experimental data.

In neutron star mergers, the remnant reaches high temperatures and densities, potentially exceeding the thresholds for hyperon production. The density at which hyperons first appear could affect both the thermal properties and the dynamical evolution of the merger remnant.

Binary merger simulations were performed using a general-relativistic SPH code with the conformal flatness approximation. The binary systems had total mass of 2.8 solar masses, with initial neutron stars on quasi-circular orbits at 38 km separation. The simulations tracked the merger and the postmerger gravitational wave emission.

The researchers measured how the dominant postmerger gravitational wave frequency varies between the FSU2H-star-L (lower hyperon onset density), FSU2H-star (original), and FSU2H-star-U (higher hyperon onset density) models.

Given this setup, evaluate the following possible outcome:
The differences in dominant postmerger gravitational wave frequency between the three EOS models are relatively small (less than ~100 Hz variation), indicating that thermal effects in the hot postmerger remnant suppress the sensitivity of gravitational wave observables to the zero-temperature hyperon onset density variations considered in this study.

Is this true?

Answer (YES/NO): NO